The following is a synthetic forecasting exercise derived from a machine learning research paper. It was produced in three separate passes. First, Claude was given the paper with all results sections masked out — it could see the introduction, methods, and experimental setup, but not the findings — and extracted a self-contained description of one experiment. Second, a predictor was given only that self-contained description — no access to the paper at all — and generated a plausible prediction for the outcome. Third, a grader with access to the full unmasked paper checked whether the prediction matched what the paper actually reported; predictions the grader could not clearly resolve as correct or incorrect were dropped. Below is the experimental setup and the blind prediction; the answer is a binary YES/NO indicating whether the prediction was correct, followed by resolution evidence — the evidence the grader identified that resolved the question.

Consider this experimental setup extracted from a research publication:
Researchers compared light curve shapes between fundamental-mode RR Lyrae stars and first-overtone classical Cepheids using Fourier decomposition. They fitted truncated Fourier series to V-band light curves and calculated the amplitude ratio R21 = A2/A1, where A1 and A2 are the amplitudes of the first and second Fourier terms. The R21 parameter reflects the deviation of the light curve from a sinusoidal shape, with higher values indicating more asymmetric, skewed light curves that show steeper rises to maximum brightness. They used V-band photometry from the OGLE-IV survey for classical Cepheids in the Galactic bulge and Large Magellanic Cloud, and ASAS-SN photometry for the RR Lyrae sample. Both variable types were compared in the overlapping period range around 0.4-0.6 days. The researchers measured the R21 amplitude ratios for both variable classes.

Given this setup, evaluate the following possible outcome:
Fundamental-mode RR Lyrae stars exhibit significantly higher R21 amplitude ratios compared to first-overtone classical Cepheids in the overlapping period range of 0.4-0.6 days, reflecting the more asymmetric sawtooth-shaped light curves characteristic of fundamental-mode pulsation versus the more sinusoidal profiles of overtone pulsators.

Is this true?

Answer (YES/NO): YES